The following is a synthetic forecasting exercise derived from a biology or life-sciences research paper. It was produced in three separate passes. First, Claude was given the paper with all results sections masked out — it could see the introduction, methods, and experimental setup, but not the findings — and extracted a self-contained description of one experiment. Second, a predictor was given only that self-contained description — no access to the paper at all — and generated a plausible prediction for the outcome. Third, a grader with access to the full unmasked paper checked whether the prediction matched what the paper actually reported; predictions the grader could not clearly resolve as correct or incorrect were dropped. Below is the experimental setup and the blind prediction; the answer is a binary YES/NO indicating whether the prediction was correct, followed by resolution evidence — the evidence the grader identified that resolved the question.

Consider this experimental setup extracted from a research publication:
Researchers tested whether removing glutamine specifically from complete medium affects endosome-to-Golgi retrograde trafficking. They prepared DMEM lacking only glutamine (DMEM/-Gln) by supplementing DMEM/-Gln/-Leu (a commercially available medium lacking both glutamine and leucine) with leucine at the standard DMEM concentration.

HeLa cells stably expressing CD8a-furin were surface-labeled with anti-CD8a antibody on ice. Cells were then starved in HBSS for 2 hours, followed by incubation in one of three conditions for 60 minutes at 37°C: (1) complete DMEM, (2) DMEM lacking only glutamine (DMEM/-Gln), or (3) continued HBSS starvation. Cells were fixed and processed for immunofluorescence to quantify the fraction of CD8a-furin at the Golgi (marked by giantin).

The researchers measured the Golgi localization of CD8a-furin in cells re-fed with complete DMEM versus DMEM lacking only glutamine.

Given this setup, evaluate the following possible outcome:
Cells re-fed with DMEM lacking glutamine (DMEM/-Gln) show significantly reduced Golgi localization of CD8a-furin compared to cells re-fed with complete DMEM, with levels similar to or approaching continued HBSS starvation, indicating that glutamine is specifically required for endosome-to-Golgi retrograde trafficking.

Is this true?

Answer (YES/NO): YES